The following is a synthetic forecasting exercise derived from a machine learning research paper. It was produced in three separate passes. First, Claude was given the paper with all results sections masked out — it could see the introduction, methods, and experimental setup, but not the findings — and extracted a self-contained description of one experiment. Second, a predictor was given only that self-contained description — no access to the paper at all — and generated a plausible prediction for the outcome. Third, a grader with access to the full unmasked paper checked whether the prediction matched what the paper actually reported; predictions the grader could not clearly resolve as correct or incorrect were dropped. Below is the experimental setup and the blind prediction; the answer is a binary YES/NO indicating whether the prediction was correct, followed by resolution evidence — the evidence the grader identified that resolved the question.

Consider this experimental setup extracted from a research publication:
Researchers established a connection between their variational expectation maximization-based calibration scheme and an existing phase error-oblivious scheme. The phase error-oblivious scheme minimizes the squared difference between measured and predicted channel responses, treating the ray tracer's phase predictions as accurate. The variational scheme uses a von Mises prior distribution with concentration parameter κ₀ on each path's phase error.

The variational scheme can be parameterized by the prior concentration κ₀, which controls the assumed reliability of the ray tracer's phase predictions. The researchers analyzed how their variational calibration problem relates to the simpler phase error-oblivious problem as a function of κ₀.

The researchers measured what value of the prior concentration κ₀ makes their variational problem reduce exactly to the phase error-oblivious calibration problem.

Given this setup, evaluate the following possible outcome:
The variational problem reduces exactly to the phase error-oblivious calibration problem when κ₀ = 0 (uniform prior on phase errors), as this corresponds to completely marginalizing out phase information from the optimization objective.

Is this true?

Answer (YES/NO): NO